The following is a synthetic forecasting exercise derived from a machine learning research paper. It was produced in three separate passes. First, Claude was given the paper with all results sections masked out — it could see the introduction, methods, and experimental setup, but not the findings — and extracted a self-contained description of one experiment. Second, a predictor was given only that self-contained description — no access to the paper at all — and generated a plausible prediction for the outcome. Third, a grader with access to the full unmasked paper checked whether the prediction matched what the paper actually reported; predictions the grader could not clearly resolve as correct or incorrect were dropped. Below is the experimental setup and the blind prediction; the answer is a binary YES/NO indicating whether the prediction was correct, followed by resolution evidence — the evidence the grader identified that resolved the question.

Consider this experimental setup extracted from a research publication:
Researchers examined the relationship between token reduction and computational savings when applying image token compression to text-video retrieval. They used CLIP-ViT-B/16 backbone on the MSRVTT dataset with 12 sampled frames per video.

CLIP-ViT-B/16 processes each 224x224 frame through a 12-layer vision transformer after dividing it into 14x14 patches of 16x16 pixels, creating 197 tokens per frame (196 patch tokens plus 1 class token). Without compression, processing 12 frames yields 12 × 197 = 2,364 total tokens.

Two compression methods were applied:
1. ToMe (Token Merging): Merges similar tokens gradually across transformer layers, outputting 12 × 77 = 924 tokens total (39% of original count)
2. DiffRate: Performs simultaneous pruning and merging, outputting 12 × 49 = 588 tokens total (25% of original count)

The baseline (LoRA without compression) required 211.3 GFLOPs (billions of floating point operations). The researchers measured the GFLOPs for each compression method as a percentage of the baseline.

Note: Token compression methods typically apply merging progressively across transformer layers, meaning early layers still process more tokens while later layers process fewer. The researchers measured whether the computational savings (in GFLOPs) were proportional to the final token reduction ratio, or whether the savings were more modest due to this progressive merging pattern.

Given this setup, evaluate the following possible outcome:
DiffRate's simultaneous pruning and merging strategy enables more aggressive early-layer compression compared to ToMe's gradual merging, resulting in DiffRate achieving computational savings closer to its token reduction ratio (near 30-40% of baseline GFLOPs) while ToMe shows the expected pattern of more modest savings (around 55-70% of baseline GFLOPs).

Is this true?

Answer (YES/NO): NO